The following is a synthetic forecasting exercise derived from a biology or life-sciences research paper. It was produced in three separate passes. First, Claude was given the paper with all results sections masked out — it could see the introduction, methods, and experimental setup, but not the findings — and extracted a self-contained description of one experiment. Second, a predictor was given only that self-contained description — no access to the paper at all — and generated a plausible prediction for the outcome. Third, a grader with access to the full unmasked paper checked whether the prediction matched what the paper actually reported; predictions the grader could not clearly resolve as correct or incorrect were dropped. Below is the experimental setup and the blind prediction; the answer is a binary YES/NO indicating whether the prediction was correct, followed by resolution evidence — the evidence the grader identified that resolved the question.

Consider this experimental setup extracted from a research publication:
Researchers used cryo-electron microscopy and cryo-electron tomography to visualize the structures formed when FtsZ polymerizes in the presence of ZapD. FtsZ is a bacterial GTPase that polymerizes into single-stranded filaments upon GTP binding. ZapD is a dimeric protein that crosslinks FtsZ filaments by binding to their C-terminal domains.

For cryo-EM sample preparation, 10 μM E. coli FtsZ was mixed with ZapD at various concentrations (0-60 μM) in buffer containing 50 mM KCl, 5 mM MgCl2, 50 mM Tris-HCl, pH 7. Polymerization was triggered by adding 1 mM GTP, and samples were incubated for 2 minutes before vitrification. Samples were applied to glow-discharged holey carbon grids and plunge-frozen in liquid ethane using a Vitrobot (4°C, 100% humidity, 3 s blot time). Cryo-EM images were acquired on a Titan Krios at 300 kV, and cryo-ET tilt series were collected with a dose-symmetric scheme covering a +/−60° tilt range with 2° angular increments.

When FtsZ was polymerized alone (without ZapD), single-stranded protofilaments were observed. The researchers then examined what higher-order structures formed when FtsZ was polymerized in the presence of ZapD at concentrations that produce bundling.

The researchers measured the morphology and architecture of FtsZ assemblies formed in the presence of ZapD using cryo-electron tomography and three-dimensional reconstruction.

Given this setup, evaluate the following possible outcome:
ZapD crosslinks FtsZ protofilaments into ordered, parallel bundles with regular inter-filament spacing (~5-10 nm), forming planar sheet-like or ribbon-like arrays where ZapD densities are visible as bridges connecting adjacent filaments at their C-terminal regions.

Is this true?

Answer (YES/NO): NO